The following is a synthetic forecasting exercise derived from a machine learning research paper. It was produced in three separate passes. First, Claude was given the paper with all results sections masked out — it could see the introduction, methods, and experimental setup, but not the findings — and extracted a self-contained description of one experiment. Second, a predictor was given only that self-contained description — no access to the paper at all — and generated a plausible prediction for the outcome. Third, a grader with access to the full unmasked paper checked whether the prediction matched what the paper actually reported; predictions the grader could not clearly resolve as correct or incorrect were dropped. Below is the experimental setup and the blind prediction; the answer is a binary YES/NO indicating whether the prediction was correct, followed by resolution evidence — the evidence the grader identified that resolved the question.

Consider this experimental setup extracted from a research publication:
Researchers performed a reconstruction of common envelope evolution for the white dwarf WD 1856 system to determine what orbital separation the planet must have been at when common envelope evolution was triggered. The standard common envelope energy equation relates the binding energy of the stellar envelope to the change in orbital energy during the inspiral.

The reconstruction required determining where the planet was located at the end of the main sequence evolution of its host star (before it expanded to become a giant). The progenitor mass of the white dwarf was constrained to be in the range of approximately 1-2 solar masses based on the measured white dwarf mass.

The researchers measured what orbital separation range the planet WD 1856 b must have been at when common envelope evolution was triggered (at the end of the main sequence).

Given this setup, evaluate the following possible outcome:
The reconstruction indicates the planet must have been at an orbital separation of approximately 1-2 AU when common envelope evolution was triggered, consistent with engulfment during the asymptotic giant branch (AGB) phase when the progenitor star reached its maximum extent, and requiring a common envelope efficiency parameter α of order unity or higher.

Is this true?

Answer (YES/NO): NO